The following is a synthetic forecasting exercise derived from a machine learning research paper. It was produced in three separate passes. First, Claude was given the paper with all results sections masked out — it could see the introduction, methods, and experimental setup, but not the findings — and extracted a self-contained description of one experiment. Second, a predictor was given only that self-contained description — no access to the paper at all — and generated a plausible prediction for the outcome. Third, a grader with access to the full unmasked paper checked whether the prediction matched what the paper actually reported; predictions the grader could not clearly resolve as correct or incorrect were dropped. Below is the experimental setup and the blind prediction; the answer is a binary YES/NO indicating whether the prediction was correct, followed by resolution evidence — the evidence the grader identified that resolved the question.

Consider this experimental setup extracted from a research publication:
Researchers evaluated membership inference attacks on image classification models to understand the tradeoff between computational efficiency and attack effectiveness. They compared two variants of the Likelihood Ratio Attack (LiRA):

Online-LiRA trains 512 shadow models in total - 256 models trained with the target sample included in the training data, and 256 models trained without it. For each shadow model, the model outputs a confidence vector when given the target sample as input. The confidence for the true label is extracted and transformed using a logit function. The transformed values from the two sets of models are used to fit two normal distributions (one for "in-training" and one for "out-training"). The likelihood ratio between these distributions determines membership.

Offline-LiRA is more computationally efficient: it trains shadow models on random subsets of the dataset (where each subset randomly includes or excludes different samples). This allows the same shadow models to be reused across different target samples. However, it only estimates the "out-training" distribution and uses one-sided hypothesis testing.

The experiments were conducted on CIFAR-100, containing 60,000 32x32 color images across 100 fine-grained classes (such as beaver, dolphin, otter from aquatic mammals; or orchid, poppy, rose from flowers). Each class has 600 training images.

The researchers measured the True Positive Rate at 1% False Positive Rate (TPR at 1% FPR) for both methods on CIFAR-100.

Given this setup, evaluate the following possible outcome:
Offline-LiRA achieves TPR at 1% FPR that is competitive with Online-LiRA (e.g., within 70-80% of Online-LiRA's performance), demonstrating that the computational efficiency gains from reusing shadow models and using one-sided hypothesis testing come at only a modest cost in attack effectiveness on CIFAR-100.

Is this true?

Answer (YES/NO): YES